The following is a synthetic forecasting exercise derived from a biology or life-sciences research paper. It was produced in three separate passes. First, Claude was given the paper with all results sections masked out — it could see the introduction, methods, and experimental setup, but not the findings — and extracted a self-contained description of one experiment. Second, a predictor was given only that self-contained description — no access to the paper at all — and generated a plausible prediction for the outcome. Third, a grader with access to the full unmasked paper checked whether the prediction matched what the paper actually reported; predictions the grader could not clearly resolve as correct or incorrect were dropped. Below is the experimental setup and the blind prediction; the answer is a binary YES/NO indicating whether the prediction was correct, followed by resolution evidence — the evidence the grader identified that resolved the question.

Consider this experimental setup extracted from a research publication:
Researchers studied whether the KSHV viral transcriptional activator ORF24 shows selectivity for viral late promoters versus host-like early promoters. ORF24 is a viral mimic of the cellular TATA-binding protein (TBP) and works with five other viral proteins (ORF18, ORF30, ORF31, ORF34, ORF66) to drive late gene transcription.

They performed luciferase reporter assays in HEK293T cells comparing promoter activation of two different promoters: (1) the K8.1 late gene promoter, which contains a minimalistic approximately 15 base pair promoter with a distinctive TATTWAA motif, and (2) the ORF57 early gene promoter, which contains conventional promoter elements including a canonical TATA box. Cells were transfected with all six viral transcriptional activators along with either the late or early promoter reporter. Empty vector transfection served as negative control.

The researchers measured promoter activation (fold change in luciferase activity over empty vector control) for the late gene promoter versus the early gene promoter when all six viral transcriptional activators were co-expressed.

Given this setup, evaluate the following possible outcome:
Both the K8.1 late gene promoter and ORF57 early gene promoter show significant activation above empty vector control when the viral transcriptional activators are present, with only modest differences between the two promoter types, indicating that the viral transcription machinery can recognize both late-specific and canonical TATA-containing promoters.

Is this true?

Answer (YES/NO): NO